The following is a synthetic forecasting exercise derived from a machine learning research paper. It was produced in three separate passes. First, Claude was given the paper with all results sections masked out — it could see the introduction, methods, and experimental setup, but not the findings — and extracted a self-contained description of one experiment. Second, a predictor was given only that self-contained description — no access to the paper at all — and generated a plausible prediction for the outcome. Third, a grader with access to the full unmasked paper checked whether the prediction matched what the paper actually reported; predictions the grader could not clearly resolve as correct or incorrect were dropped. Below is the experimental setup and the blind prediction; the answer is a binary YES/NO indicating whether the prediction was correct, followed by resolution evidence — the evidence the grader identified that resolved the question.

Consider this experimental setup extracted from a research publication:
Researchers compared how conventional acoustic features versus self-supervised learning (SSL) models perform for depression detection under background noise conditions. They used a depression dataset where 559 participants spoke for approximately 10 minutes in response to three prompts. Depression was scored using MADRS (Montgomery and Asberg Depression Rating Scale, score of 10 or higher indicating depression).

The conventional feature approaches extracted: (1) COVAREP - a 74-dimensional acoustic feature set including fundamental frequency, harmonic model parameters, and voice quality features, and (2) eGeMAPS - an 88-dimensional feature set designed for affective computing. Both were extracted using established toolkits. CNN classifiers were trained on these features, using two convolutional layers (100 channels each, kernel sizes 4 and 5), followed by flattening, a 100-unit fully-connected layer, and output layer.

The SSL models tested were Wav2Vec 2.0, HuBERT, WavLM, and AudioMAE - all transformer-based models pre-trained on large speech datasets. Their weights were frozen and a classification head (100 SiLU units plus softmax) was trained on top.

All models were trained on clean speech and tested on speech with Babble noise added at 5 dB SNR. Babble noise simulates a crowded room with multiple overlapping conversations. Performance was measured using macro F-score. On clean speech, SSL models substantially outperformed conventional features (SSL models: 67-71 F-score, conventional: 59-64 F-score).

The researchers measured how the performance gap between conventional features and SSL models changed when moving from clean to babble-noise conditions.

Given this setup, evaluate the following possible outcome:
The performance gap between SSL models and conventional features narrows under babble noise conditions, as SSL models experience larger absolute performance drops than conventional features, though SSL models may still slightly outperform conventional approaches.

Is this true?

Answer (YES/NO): YES